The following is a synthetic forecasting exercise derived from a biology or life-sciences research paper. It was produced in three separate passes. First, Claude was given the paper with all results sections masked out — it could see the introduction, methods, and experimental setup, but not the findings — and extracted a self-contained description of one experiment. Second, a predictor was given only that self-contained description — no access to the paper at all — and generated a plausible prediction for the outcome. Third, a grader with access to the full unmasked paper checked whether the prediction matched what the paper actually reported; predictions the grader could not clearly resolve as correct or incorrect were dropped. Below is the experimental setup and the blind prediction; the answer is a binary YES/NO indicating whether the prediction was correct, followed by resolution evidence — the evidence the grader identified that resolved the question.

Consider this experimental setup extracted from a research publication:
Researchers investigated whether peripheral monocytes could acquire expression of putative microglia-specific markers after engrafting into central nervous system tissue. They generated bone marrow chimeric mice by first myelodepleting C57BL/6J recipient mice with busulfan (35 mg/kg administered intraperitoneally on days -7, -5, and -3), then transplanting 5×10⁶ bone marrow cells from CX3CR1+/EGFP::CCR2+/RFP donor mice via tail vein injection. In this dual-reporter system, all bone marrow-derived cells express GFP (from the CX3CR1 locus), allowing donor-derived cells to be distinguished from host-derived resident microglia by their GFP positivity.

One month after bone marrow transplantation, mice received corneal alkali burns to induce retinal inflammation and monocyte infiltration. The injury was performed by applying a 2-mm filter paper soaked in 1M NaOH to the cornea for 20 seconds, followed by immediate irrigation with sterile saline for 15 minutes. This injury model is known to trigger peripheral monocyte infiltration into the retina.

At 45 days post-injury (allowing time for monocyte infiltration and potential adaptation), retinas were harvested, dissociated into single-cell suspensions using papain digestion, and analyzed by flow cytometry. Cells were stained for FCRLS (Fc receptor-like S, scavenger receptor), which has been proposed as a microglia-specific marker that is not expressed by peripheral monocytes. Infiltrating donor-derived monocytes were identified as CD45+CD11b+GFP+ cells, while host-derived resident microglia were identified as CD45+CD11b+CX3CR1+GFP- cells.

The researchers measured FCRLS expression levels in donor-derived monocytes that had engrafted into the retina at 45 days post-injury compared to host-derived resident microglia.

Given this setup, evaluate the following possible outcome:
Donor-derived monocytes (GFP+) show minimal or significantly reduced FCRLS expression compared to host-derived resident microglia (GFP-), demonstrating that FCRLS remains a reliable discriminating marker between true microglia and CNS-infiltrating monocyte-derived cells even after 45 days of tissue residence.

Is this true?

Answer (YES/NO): NO